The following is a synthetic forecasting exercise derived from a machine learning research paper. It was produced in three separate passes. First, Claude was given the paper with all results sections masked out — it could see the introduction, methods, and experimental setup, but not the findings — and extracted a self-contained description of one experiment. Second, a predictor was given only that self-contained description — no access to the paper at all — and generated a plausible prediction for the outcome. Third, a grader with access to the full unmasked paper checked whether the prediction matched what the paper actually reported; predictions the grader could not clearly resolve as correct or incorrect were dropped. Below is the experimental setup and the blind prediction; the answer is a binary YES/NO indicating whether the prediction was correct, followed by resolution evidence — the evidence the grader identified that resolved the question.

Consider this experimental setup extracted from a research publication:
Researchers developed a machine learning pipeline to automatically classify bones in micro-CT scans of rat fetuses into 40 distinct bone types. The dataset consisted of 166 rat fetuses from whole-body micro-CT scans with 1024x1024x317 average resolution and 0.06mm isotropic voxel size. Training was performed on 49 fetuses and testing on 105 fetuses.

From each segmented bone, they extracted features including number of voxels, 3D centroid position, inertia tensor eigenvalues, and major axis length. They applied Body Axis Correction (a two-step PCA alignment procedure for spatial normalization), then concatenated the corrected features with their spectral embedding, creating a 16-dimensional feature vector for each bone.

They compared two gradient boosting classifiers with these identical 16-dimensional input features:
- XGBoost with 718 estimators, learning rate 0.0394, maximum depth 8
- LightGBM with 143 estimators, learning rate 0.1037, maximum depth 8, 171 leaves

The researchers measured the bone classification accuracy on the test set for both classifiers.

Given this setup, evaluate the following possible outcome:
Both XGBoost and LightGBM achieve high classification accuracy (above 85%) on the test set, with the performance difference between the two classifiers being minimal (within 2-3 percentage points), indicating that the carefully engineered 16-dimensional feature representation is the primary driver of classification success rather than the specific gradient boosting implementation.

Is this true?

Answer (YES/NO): YES